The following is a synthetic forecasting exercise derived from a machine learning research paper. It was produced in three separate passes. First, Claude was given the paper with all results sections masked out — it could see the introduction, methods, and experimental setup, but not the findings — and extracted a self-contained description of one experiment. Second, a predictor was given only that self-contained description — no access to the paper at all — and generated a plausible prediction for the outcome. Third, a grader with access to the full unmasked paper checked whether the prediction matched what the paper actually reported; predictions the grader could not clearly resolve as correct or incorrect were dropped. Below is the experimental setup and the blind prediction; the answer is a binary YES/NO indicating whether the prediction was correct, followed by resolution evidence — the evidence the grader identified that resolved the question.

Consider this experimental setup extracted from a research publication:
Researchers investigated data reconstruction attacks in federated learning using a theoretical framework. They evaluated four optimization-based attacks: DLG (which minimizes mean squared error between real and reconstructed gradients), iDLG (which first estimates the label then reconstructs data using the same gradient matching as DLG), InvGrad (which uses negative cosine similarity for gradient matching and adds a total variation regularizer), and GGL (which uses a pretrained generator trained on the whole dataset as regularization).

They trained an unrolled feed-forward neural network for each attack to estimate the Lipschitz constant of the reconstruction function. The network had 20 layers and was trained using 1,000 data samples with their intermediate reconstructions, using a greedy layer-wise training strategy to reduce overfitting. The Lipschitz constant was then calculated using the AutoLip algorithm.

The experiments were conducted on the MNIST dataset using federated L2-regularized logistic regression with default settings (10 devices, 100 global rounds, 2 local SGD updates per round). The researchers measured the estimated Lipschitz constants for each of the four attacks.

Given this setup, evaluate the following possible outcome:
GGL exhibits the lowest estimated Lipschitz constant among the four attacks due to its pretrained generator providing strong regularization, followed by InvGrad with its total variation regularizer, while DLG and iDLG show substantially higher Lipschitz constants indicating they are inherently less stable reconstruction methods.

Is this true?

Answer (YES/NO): YES